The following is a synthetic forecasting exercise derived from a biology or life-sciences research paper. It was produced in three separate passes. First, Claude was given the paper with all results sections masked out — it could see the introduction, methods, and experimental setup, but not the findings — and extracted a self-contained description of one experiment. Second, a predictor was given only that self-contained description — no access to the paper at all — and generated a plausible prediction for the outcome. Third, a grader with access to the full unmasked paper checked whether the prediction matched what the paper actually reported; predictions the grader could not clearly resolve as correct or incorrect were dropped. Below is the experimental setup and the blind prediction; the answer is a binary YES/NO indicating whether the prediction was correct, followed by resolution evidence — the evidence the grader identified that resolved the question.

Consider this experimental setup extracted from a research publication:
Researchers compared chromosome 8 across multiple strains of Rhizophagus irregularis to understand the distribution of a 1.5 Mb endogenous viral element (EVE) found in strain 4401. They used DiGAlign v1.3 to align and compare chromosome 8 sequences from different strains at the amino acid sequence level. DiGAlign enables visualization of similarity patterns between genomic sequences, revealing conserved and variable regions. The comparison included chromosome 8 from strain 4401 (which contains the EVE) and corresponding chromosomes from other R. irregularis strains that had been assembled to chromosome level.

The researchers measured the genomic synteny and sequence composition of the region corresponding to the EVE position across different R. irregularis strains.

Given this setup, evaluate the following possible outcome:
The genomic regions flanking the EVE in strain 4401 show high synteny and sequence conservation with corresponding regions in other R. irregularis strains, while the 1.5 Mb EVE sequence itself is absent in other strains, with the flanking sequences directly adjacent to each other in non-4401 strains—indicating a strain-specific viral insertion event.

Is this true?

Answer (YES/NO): YES